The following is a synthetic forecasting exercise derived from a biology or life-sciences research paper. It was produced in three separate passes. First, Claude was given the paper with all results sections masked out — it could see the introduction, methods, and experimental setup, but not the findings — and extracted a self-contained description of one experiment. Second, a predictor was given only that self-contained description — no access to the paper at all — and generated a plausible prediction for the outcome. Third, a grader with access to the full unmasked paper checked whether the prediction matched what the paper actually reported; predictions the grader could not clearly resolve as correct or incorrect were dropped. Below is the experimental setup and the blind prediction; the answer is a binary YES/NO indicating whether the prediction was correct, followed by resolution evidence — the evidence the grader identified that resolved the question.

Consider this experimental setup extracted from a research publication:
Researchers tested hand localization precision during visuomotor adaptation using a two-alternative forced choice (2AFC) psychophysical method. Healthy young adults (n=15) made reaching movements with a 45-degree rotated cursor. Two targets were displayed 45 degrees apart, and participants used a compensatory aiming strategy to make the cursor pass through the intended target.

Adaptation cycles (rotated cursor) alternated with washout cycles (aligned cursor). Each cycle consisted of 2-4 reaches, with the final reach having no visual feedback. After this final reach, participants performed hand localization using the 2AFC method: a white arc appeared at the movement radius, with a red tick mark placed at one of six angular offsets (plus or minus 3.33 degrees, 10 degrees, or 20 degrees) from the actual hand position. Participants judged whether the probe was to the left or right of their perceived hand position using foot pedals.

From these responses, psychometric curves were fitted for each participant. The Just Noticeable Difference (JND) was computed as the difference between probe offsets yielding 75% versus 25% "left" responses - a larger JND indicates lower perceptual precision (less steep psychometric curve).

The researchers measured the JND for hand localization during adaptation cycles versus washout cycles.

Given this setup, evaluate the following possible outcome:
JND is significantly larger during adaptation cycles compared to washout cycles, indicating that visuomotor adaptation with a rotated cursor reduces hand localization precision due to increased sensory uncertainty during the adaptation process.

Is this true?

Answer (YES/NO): YES